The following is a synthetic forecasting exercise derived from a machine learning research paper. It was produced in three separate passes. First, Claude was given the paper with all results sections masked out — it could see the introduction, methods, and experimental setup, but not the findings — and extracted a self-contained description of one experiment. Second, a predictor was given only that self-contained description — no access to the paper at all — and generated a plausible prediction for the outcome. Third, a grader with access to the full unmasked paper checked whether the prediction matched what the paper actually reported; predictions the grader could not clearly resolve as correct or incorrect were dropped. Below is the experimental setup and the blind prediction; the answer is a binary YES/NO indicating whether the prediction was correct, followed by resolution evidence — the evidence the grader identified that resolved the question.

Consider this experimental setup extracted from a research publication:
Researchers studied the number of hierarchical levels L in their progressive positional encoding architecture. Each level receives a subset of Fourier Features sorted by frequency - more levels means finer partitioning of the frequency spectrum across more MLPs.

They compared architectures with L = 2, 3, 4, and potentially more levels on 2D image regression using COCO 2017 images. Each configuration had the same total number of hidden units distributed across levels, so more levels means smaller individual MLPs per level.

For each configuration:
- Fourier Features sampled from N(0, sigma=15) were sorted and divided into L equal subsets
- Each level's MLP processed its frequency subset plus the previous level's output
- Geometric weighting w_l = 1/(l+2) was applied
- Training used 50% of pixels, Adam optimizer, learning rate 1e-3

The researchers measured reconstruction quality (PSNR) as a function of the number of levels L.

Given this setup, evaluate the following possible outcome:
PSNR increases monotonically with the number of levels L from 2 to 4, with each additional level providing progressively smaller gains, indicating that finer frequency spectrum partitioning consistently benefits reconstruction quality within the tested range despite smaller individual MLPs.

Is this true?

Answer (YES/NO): NO